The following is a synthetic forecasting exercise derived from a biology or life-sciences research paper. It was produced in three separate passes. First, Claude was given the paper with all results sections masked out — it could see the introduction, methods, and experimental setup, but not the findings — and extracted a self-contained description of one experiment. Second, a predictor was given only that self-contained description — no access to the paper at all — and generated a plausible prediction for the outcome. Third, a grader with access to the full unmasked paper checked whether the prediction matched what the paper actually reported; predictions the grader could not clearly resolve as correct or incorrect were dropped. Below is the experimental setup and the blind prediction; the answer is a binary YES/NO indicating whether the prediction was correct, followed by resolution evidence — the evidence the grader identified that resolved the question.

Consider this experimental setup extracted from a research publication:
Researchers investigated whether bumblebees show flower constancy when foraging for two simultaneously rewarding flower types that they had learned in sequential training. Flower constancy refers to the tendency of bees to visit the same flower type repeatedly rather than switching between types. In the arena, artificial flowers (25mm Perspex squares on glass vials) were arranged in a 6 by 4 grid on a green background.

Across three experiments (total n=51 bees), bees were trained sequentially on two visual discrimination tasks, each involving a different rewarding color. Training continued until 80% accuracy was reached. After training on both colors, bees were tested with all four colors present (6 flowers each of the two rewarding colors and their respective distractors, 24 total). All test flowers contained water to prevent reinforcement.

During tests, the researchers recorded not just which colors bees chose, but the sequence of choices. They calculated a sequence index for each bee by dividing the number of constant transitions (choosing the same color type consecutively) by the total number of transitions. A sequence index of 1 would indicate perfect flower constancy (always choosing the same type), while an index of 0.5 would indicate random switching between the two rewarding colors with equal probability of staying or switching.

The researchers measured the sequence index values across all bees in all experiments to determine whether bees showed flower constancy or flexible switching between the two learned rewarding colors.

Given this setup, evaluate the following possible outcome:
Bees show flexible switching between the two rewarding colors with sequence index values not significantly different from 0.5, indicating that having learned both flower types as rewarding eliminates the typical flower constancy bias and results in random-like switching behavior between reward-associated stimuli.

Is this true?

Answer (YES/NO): NO